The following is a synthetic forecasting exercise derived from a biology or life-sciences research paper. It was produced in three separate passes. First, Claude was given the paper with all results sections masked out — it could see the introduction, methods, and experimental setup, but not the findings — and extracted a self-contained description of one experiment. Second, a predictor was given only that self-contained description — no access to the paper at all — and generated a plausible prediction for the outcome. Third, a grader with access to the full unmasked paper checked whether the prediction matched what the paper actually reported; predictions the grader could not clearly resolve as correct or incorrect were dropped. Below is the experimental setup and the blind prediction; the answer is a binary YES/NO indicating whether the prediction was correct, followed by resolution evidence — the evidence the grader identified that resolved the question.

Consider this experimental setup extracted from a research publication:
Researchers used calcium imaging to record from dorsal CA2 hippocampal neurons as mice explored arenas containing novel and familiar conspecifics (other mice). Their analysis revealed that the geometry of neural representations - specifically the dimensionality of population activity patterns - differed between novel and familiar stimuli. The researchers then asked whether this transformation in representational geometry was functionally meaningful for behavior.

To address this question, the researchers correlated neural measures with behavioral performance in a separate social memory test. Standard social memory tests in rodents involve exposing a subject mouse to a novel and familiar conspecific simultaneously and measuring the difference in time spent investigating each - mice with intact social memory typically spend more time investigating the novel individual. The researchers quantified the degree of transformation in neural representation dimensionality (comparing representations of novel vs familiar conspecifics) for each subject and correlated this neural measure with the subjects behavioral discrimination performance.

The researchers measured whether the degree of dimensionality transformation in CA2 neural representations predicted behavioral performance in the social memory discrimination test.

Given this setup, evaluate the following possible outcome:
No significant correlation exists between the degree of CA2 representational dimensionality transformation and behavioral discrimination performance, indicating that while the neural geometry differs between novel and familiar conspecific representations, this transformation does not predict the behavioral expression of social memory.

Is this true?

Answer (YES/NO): NO